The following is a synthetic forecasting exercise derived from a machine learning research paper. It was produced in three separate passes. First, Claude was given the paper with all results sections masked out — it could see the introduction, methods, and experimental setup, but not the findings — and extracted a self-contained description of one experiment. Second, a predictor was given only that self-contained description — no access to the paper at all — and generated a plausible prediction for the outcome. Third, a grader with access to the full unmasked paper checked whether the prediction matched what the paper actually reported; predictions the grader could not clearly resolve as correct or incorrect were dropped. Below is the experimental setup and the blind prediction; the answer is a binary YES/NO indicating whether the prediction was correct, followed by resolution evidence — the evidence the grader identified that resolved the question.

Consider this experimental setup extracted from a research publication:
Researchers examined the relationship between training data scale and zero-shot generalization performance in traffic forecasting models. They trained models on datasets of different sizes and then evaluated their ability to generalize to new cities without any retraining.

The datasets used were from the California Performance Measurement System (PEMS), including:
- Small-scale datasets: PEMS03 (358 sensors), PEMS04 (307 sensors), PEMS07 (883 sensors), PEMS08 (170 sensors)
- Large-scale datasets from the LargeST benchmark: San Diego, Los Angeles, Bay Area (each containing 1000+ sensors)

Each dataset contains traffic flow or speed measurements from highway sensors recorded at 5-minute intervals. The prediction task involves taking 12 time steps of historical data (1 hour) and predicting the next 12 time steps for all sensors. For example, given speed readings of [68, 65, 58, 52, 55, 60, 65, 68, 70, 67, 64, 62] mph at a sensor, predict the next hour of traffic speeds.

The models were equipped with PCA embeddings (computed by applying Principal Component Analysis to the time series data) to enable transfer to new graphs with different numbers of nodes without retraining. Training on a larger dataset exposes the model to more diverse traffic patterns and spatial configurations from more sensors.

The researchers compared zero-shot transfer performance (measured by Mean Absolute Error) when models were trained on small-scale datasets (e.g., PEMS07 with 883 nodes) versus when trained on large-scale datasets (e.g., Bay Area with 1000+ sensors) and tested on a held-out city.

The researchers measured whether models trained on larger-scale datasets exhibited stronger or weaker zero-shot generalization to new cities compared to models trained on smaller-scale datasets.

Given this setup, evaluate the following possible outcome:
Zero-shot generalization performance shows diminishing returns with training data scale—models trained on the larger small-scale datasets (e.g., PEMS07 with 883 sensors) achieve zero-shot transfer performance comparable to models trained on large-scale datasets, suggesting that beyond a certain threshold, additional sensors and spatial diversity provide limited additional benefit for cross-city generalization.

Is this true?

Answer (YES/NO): NO